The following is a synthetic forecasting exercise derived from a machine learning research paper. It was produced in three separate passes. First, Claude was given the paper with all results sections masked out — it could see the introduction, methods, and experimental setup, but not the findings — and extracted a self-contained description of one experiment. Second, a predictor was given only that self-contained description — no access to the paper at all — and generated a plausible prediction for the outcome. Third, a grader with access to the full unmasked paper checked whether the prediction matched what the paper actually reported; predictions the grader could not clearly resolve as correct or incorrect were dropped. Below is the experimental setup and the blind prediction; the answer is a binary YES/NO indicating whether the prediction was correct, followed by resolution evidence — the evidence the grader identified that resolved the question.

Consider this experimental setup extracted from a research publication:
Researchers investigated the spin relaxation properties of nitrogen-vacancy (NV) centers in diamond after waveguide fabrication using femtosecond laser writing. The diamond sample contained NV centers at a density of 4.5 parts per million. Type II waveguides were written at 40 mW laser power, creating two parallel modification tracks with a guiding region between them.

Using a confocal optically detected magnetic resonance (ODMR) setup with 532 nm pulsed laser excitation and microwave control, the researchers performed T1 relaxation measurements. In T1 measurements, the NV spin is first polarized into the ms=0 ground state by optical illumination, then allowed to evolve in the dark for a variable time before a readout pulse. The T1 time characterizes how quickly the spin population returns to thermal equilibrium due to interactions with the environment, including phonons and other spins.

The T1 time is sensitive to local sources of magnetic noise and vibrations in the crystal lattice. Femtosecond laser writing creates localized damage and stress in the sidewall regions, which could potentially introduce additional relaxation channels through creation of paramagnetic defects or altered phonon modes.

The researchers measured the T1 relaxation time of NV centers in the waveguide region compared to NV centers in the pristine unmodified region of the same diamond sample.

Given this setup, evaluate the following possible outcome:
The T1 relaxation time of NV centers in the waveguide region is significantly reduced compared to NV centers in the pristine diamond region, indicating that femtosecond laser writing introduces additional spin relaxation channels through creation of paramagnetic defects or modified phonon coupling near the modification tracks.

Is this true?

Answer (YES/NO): NO